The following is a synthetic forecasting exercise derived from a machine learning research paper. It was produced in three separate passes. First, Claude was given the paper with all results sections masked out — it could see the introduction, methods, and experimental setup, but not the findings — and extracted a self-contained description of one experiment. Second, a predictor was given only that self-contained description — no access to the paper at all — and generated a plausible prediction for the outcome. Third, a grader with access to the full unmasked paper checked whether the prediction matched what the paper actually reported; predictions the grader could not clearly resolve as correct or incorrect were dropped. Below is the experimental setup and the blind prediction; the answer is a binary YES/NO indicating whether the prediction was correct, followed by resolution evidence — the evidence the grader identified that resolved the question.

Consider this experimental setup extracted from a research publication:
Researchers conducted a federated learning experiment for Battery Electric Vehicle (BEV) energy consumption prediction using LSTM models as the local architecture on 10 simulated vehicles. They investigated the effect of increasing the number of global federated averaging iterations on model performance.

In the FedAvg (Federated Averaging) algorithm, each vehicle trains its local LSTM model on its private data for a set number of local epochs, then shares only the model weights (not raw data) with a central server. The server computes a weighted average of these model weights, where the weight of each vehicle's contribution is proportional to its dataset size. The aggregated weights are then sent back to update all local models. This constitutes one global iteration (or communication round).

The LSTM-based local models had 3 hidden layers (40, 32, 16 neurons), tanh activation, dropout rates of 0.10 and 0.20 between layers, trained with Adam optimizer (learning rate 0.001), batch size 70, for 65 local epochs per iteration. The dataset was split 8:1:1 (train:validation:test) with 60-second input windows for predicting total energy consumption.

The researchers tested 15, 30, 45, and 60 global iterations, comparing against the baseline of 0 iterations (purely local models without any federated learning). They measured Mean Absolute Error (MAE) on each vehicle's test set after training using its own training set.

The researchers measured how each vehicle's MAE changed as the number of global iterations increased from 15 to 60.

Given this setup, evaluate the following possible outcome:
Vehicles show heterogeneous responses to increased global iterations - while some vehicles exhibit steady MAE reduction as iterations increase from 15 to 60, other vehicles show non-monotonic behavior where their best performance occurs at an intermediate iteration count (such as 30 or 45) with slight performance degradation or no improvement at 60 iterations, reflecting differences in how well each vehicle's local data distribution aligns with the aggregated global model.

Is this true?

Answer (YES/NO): YES